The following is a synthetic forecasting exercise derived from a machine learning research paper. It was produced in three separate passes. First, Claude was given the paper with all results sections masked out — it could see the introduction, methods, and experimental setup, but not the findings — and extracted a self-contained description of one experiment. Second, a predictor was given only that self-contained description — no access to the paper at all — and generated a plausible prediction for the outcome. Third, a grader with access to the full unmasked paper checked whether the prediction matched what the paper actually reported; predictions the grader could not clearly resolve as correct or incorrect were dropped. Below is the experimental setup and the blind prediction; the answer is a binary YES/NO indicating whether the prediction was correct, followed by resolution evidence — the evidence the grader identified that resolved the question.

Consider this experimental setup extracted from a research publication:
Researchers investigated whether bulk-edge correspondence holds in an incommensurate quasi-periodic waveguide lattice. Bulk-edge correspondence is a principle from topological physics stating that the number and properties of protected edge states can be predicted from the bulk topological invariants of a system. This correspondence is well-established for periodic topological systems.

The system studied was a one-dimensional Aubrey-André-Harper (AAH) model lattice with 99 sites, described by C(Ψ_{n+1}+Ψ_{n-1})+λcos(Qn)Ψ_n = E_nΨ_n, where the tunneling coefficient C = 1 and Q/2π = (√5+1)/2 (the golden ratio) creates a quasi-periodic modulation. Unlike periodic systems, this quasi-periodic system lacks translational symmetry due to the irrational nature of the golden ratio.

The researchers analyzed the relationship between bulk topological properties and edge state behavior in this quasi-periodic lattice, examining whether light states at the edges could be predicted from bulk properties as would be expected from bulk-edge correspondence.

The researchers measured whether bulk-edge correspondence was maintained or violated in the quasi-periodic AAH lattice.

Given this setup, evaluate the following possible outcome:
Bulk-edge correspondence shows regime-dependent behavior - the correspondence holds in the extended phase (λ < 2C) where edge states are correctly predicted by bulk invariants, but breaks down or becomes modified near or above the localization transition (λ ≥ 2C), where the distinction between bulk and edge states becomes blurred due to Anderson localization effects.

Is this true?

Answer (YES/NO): NO